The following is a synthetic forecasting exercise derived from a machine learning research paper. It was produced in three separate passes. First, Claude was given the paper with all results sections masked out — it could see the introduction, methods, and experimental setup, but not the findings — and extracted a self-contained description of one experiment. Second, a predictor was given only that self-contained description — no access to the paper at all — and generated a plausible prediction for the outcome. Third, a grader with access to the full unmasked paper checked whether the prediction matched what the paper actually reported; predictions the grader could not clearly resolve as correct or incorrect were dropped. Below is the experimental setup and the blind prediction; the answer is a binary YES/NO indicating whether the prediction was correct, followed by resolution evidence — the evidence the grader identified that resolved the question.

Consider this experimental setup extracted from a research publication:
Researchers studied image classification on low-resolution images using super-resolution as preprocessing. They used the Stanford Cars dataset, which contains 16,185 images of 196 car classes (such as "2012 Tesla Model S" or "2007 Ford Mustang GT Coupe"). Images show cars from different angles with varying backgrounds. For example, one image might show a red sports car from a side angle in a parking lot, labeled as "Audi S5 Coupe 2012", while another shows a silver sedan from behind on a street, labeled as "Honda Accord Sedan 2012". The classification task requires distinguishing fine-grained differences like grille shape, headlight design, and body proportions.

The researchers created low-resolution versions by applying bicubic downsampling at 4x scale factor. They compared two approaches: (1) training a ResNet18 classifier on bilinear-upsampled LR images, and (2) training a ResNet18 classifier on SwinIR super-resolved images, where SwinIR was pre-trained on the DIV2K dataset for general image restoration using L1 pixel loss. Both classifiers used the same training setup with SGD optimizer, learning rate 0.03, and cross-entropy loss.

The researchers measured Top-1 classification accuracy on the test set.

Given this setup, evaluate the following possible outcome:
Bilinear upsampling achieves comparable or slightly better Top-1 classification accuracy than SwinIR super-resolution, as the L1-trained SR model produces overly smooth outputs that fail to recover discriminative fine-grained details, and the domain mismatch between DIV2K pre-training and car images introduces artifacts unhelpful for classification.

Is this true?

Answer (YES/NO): NO